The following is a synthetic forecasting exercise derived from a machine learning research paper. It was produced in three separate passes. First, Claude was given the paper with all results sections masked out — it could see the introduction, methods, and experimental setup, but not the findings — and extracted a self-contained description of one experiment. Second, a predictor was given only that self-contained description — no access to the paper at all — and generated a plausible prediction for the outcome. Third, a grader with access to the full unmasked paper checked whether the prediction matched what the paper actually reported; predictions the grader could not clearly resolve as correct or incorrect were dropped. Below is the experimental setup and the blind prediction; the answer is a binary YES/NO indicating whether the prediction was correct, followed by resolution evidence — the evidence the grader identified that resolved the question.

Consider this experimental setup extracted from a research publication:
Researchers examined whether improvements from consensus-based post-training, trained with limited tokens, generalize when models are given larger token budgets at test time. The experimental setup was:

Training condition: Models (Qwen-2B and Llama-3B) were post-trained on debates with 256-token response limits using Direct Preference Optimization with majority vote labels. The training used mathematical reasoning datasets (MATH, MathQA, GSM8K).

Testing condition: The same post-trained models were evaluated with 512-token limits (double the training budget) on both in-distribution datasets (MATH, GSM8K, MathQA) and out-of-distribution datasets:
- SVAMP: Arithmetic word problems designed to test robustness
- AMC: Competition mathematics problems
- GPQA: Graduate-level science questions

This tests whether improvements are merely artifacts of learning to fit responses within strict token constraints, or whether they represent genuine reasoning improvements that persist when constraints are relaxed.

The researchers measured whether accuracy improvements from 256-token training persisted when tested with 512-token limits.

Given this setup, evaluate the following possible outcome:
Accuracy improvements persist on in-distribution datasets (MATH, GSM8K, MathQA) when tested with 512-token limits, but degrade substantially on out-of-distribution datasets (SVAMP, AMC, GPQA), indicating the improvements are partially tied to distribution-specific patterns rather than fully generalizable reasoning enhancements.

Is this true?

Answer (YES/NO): NO